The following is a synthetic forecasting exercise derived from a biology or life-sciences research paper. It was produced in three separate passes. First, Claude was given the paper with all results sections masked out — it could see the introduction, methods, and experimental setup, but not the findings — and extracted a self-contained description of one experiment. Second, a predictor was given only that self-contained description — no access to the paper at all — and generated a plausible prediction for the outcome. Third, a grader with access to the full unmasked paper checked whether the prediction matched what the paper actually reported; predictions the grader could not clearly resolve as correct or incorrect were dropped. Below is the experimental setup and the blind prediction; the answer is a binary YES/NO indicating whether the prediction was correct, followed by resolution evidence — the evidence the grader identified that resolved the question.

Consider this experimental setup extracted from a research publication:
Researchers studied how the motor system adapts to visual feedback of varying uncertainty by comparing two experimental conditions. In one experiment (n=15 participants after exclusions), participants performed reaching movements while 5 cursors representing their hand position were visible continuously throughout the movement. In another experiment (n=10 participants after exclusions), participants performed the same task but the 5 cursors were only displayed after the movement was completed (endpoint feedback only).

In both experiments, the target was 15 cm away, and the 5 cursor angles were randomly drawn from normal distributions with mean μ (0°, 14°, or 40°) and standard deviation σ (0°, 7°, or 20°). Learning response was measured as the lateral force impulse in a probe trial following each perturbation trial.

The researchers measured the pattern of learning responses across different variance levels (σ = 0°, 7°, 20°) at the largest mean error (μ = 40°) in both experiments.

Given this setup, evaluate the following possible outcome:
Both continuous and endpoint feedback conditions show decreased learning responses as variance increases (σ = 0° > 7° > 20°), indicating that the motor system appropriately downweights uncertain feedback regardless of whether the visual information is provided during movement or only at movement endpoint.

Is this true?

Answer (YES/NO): NO